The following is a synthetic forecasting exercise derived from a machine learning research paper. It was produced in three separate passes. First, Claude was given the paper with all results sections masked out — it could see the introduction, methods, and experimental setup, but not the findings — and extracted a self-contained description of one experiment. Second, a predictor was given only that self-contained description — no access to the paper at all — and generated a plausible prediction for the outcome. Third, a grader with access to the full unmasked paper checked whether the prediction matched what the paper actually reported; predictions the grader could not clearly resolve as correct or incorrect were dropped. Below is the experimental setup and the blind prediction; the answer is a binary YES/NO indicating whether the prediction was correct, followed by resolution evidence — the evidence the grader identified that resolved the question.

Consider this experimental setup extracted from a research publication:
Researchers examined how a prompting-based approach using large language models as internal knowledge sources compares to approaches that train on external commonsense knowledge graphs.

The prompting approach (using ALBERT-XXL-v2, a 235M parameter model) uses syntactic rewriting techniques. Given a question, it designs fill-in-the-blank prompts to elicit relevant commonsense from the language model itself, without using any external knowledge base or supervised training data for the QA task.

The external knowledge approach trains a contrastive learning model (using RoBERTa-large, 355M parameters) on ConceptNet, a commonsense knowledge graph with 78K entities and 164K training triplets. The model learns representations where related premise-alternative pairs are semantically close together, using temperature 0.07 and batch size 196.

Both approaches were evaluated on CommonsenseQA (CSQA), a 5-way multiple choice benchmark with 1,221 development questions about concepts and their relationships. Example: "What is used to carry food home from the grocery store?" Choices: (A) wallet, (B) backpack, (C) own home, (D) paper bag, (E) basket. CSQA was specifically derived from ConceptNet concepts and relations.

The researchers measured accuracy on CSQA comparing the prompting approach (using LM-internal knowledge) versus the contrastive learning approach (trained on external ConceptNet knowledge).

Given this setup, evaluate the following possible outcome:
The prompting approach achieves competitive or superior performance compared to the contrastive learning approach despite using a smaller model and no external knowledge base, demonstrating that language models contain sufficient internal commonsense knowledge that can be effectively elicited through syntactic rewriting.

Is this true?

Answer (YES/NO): YES